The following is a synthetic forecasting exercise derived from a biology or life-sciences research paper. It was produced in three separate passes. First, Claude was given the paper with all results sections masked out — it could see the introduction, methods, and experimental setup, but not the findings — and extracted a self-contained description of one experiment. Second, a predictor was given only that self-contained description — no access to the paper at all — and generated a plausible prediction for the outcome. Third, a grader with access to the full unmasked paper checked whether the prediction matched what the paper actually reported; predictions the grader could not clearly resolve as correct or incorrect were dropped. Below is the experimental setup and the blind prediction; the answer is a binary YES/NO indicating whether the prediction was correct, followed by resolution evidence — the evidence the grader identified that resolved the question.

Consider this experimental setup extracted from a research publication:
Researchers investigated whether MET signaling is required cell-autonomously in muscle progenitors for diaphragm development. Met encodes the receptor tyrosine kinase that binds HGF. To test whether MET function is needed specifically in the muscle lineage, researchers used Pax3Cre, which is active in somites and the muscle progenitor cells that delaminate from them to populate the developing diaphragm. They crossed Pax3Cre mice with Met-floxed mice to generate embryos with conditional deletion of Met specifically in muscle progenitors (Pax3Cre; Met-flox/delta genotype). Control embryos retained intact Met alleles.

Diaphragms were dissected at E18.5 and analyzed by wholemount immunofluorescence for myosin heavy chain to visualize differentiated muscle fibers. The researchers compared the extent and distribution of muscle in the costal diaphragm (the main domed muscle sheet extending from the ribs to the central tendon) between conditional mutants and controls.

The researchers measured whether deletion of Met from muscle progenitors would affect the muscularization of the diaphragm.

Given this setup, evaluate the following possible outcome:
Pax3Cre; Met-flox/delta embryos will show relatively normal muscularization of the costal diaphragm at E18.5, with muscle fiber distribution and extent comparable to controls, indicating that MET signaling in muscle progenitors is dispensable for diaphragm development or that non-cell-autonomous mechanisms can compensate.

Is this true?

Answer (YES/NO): NO